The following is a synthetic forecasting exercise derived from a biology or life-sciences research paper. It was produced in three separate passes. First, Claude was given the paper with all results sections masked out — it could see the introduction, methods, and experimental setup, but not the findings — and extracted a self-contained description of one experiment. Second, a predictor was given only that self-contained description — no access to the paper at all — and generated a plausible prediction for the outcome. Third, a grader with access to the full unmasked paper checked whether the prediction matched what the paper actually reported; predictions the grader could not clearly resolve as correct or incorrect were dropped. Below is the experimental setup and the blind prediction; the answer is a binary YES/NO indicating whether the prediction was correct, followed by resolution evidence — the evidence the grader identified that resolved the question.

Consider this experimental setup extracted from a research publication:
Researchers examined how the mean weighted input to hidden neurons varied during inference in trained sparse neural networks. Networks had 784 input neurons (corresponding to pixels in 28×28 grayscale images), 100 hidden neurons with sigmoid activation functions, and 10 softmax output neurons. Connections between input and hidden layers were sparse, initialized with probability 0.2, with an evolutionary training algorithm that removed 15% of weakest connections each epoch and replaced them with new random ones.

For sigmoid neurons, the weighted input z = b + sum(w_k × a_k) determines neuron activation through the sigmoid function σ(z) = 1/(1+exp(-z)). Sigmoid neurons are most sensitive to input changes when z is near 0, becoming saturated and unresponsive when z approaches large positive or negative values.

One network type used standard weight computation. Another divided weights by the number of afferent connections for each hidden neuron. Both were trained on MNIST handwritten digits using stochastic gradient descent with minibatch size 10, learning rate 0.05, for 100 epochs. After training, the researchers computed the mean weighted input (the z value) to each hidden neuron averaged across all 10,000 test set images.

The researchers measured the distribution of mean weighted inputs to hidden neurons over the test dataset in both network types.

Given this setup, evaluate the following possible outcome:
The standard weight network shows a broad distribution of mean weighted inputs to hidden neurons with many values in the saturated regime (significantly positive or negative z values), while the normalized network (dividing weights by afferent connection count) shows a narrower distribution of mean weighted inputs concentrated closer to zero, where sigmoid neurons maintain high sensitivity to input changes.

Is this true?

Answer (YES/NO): YES